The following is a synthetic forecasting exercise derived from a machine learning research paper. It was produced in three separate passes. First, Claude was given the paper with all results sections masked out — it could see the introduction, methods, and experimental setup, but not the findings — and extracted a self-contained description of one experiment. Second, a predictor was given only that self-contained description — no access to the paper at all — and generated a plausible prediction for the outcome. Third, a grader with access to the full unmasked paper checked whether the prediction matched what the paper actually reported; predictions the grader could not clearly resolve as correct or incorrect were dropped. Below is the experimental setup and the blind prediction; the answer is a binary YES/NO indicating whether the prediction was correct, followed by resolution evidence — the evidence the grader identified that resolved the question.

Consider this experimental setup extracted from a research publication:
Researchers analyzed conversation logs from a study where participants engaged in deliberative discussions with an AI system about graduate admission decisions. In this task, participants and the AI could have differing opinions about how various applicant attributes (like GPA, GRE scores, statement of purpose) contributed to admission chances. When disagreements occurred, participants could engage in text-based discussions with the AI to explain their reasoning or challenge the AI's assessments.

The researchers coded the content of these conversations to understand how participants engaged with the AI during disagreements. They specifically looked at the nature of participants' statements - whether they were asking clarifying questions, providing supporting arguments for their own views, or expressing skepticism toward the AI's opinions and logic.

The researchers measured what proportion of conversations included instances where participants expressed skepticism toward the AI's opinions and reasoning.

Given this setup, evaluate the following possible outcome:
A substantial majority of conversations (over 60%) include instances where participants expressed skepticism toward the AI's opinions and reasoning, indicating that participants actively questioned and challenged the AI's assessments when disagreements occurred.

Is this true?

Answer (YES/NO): NO